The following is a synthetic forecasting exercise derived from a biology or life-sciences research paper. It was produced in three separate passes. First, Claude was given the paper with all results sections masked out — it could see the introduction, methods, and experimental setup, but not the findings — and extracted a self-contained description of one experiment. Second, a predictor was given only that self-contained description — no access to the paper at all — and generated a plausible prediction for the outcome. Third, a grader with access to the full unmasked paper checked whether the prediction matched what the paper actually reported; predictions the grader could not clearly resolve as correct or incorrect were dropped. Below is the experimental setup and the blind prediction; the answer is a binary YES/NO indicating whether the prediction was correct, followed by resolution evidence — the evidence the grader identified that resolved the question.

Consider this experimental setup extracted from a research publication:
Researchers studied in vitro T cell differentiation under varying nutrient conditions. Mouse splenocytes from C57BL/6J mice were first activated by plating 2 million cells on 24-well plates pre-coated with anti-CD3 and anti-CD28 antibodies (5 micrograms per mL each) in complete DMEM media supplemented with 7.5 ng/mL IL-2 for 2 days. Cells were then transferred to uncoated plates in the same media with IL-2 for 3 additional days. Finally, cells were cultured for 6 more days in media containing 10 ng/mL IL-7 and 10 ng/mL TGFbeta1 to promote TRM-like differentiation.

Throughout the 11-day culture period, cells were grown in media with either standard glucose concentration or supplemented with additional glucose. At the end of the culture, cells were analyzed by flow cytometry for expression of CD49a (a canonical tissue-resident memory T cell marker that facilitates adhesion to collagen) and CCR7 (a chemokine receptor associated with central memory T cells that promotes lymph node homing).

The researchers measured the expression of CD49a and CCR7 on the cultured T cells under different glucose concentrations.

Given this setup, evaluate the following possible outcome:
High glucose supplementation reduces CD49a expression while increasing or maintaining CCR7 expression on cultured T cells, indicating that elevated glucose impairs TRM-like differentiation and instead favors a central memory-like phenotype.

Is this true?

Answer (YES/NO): NO